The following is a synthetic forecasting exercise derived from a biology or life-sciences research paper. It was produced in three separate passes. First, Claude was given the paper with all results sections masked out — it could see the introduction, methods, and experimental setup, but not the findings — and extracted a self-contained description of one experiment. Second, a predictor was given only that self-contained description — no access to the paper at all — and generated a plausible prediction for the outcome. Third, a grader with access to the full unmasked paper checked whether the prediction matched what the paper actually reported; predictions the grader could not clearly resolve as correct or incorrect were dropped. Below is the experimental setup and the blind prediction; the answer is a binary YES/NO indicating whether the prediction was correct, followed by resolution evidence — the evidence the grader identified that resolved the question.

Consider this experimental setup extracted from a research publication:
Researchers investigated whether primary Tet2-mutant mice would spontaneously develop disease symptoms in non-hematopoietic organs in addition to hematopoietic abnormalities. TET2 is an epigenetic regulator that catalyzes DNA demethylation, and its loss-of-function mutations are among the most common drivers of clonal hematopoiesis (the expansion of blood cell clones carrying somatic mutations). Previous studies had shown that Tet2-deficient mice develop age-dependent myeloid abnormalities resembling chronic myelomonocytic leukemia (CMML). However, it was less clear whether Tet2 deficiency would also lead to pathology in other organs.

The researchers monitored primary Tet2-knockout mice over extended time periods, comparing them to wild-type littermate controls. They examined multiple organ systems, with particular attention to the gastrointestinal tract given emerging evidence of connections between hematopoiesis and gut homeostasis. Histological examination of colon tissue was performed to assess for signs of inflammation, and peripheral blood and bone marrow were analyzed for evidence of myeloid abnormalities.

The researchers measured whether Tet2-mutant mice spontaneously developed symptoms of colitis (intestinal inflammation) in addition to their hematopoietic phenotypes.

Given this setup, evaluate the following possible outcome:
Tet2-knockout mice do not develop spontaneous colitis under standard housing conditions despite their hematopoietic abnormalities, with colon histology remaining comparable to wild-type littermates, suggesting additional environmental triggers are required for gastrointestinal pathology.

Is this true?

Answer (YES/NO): NO